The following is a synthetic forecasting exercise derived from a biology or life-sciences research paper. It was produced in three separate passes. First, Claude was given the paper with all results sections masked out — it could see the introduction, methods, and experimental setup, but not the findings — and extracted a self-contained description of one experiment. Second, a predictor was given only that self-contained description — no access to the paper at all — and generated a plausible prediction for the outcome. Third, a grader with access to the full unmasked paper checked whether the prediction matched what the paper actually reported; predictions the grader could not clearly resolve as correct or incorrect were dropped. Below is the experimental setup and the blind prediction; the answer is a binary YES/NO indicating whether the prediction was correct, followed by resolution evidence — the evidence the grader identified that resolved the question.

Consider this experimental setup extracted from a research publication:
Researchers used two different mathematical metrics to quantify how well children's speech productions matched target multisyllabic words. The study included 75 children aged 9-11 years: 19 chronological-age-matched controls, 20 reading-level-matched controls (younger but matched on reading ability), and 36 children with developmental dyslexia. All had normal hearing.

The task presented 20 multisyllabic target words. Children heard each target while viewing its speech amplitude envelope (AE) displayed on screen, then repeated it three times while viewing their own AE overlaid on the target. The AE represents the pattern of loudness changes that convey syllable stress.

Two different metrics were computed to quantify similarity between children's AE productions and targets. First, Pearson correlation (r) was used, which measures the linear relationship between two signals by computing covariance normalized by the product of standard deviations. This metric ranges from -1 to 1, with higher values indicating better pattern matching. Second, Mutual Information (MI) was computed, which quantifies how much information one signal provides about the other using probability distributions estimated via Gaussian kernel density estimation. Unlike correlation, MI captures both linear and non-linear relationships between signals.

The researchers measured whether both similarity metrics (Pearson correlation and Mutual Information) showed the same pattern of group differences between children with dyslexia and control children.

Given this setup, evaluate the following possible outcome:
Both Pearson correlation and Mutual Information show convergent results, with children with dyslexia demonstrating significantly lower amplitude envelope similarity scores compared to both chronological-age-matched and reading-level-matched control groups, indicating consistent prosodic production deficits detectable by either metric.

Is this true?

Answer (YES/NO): NO